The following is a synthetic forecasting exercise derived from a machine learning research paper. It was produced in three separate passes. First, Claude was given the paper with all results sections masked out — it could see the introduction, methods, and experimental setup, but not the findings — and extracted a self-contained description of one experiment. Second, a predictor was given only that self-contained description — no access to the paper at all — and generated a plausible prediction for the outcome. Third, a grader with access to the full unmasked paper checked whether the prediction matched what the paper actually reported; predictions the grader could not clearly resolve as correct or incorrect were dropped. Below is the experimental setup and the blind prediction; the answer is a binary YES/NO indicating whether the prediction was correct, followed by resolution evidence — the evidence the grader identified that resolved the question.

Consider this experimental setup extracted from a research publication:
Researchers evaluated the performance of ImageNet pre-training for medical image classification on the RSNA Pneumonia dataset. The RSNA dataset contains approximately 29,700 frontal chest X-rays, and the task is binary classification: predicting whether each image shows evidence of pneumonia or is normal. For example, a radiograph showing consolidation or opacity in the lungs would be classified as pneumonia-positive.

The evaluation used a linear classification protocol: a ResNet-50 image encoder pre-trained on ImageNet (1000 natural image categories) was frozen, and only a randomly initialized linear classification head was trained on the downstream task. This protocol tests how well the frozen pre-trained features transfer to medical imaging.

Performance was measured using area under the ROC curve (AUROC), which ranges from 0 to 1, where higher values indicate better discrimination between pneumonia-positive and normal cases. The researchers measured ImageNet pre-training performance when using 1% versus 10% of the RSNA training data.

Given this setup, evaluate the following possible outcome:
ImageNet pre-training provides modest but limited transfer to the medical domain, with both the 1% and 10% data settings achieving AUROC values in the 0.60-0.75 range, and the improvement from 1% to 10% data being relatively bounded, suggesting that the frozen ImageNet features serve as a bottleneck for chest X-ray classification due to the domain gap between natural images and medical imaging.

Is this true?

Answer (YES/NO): YES